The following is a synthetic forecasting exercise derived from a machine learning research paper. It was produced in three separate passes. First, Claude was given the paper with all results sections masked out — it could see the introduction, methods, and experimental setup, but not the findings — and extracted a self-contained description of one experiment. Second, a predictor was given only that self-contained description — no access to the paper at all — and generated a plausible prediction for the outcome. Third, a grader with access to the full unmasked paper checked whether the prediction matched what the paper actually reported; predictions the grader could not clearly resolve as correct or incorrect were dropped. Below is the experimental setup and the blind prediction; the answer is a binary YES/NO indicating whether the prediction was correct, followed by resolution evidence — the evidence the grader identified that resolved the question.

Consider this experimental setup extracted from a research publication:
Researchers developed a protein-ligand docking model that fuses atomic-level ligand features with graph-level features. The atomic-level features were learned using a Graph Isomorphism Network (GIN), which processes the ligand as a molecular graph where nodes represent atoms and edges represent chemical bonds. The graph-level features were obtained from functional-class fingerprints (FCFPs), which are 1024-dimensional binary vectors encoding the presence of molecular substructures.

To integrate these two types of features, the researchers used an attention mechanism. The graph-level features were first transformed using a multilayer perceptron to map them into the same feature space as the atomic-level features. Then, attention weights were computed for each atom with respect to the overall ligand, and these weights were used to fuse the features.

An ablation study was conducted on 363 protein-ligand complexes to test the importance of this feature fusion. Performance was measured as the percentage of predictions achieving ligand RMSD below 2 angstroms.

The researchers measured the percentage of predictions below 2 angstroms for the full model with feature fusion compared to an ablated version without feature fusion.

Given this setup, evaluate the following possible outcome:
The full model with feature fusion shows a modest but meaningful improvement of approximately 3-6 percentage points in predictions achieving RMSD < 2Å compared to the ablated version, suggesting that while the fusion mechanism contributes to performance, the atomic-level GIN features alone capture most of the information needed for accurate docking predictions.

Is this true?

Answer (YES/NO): YES